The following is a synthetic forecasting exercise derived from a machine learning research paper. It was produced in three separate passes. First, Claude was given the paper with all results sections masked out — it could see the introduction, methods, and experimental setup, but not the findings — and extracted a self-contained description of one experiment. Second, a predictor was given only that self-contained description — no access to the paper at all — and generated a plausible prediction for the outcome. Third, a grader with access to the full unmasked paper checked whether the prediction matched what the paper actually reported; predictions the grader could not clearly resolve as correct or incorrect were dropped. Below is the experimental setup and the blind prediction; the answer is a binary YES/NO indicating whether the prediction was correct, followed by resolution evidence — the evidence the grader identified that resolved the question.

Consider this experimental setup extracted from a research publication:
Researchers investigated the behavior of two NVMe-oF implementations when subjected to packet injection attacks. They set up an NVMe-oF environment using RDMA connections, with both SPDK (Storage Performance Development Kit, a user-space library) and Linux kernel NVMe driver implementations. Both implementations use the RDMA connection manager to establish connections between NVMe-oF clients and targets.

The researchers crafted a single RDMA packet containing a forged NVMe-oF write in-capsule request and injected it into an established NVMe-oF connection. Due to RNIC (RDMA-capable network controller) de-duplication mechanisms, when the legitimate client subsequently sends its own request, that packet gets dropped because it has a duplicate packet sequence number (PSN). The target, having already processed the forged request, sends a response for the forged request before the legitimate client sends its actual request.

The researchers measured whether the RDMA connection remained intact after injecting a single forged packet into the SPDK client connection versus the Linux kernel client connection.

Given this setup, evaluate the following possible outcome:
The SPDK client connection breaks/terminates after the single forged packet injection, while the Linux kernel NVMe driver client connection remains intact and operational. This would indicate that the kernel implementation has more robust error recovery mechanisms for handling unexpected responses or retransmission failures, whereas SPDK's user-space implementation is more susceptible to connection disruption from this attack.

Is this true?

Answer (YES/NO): NO